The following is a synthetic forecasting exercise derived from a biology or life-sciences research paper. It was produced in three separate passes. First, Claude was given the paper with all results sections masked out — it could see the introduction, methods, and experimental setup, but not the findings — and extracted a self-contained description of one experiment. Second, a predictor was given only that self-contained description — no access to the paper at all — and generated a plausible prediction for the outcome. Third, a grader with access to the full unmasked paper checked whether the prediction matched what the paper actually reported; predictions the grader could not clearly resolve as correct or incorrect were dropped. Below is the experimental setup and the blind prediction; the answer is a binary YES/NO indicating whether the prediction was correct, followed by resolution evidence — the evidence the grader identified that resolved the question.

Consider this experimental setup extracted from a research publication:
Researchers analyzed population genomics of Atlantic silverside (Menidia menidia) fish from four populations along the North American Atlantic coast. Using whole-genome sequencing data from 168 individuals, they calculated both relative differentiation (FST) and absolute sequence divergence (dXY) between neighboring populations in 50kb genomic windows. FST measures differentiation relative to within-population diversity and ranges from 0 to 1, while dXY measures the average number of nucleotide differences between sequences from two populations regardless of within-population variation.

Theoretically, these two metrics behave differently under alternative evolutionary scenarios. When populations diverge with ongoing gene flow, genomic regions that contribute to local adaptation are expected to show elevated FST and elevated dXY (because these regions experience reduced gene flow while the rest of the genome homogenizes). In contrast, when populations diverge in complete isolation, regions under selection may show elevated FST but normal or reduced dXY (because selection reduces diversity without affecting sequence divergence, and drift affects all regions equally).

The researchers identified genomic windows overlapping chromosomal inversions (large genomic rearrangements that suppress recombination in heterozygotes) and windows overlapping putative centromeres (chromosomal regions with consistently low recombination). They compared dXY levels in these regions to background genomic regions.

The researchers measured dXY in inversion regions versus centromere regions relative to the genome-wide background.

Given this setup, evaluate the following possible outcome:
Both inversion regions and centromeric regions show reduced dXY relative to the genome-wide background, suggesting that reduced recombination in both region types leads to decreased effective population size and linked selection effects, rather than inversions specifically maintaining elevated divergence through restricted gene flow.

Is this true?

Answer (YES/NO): NO